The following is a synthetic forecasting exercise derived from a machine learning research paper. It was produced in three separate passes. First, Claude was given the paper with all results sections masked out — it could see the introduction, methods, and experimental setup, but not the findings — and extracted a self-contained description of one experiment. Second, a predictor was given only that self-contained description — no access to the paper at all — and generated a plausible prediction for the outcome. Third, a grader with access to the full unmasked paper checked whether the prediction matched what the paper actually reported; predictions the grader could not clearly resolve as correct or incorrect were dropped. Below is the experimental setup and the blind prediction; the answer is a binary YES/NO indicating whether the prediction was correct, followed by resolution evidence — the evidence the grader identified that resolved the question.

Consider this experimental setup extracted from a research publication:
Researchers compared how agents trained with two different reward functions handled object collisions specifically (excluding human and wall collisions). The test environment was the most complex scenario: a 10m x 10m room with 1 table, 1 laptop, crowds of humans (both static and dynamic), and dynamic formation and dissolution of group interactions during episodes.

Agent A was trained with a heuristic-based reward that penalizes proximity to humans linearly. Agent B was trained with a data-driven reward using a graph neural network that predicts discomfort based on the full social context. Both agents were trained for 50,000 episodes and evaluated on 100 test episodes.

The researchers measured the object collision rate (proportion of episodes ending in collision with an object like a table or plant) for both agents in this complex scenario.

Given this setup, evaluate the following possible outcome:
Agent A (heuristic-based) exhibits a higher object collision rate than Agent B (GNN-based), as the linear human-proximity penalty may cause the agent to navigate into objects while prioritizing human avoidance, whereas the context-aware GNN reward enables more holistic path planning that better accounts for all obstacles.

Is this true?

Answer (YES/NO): YES